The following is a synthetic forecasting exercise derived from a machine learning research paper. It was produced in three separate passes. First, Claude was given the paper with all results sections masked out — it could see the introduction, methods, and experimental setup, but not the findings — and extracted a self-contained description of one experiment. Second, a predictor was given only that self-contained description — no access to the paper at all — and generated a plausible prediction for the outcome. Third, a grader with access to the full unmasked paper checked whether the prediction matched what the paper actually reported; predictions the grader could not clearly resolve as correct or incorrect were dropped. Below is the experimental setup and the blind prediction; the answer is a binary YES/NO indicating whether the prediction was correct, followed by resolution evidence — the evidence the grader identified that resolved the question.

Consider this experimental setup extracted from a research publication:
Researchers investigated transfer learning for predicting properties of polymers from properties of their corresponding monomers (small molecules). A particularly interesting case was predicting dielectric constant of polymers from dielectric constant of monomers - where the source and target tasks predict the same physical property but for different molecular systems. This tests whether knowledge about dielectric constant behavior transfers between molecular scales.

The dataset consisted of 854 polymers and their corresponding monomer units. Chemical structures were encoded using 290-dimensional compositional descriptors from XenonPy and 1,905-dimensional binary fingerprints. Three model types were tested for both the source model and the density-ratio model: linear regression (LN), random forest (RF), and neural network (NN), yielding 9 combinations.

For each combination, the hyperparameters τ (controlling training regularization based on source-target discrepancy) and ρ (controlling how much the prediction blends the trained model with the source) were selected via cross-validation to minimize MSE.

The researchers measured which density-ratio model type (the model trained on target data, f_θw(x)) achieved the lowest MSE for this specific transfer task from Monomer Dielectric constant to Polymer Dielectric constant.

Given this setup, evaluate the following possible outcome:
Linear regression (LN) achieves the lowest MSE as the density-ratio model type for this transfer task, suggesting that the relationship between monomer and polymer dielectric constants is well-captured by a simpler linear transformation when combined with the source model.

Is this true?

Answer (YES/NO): NO